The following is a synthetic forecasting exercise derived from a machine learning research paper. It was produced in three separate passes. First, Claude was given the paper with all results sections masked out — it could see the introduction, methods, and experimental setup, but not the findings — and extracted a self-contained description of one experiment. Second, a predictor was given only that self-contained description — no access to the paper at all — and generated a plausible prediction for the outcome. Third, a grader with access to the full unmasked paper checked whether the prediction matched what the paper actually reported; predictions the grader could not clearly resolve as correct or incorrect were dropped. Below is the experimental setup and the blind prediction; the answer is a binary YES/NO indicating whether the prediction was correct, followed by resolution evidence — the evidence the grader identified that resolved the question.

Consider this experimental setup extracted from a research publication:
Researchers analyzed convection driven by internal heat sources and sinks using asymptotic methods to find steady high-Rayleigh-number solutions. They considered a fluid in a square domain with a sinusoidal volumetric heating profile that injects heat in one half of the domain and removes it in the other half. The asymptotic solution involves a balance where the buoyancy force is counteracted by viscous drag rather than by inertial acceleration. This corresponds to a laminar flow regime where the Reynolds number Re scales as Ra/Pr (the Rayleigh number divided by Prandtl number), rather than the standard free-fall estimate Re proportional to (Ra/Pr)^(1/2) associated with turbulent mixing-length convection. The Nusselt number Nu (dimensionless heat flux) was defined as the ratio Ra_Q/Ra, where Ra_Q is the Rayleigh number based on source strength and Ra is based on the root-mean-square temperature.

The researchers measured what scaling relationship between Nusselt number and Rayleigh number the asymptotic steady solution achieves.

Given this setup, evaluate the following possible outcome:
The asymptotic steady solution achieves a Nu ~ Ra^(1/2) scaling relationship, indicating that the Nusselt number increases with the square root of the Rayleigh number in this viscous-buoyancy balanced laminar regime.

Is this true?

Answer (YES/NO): NO